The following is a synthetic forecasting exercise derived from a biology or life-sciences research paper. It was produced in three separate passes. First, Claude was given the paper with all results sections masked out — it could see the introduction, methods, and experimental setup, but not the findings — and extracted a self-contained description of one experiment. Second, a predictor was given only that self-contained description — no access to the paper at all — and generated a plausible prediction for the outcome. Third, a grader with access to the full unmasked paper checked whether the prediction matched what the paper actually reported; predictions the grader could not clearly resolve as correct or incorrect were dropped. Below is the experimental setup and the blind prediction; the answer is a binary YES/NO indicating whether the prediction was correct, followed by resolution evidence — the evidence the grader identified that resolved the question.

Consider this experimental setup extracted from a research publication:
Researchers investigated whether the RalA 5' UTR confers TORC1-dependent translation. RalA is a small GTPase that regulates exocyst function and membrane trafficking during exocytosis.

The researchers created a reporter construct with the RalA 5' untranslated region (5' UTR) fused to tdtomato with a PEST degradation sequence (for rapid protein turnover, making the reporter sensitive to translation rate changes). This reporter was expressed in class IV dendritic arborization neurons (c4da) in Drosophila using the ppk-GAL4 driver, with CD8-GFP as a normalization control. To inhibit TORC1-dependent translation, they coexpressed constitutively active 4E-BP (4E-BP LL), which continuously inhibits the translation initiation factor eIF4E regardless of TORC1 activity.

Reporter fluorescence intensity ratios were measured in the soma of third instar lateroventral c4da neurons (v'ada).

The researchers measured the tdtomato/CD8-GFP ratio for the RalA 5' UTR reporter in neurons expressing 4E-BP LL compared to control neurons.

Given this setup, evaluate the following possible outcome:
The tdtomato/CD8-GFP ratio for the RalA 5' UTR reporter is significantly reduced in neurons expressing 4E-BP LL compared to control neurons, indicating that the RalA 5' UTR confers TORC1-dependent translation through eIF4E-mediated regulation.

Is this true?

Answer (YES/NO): YES